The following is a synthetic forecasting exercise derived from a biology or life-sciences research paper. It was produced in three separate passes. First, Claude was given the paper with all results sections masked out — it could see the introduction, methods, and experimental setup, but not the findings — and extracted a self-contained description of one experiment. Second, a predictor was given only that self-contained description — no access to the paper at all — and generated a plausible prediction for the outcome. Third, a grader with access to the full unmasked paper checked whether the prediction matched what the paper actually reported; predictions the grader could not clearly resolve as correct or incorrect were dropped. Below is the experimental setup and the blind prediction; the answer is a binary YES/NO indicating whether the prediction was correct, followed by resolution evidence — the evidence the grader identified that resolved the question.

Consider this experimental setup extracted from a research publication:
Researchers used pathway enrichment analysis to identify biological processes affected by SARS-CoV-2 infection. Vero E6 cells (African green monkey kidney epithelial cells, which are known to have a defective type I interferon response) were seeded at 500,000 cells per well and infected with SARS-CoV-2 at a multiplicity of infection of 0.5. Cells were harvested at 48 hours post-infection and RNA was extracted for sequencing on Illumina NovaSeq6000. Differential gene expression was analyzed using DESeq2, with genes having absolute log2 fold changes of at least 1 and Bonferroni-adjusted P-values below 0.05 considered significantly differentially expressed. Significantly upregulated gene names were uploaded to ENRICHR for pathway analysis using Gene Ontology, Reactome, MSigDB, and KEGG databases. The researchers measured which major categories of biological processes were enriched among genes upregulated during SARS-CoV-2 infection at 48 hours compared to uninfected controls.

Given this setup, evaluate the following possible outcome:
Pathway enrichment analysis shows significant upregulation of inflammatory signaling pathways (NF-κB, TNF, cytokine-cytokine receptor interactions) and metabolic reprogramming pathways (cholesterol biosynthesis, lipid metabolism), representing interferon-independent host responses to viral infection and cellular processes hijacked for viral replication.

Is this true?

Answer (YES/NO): NO